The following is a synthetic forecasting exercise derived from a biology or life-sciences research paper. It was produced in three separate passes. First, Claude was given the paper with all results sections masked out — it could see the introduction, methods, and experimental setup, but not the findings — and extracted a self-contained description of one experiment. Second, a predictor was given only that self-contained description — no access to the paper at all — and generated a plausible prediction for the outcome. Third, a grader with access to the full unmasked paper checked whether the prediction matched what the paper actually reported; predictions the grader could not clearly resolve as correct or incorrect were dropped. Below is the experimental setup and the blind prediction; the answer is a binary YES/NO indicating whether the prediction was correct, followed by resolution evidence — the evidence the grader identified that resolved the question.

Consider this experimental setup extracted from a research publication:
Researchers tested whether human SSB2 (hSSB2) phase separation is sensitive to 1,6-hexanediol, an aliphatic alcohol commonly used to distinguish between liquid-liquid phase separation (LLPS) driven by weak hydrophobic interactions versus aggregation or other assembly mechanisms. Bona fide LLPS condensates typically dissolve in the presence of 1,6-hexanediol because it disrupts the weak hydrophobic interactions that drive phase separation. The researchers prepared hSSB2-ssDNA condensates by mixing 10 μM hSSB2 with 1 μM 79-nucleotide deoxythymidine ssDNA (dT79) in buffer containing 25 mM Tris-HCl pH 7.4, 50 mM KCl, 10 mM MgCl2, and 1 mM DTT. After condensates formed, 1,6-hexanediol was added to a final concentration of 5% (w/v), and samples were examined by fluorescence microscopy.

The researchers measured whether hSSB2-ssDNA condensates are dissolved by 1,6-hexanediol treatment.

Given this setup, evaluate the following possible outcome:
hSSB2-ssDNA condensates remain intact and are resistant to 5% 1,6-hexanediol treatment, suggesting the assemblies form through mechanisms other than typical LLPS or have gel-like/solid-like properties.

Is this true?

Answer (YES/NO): NO